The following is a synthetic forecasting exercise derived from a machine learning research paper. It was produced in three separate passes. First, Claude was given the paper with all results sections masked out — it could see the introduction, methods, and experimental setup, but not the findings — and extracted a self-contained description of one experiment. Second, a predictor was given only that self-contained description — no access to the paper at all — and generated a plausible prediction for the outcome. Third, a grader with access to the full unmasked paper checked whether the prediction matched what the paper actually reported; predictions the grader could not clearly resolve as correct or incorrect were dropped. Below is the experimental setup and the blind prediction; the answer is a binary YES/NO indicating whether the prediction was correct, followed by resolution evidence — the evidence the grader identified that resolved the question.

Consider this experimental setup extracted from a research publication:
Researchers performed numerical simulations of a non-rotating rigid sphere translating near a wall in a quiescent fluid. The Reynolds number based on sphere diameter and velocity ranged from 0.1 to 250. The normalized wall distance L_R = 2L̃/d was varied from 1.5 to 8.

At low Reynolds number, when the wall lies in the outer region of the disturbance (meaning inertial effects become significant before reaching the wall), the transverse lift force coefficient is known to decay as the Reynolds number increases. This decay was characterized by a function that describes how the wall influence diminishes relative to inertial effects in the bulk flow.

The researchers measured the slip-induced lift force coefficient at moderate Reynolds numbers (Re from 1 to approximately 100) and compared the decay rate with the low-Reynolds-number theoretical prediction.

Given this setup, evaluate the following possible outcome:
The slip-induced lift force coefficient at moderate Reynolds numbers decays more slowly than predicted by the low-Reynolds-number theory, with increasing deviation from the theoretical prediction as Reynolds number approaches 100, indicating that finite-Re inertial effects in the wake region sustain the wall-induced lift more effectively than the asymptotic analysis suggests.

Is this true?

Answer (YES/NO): YES